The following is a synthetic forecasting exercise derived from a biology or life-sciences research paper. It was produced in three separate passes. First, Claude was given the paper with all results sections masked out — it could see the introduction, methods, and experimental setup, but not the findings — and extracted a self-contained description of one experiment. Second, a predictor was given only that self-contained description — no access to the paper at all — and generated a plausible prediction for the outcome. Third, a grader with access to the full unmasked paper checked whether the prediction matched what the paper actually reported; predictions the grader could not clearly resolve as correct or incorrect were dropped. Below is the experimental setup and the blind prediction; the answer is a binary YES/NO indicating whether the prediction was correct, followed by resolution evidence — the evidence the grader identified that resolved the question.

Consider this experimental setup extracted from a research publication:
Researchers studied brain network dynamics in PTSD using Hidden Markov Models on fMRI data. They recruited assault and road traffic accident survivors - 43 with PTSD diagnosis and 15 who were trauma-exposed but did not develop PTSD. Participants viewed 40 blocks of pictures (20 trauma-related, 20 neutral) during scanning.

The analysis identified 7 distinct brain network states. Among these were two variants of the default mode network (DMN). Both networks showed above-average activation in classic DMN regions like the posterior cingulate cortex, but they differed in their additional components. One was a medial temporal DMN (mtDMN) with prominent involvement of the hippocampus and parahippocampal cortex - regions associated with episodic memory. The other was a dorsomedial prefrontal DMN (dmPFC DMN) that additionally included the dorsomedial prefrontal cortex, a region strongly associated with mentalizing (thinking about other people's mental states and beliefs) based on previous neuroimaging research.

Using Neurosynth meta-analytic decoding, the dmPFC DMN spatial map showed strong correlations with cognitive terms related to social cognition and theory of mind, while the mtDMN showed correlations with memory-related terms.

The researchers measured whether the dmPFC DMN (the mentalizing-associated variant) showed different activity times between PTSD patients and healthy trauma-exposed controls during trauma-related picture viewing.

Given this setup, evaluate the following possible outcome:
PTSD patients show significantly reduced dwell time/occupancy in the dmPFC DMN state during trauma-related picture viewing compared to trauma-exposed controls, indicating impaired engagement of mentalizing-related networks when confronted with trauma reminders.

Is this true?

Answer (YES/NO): NO